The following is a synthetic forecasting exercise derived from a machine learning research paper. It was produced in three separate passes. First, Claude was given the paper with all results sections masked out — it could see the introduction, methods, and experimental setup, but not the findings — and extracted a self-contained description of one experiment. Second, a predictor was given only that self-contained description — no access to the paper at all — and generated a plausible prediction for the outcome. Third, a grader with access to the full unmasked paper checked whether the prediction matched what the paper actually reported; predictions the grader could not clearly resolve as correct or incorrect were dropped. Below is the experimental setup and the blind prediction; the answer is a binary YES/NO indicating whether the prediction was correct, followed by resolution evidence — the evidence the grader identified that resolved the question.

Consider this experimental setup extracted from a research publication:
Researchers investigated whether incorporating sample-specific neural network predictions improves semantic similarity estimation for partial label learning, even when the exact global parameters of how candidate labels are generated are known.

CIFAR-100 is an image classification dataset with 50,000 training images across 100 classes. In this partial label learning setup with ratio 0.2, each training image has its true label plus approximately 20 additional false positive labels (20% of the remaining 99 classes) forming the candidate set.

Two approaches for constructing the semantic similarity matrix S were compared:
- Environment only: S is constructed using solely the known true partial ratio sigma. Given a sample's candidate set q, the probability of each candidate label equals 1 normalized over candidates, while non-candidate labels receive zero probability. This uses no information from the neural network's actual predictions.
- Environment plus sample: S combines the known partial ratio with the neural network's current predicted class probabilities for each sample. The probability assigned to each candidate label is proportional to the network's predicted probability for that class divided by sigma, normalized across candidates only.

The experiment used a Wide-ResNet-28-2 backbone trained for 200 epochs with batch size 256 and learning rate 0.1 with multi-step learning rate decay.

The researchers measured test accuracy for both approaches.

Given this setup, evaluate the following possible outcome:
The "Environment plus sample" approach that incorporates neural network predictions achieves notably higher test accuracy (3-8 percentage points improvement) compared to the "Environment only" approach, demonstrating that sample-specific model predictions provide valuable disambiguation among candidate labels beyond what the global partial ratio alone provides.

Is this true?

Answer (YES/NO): YES